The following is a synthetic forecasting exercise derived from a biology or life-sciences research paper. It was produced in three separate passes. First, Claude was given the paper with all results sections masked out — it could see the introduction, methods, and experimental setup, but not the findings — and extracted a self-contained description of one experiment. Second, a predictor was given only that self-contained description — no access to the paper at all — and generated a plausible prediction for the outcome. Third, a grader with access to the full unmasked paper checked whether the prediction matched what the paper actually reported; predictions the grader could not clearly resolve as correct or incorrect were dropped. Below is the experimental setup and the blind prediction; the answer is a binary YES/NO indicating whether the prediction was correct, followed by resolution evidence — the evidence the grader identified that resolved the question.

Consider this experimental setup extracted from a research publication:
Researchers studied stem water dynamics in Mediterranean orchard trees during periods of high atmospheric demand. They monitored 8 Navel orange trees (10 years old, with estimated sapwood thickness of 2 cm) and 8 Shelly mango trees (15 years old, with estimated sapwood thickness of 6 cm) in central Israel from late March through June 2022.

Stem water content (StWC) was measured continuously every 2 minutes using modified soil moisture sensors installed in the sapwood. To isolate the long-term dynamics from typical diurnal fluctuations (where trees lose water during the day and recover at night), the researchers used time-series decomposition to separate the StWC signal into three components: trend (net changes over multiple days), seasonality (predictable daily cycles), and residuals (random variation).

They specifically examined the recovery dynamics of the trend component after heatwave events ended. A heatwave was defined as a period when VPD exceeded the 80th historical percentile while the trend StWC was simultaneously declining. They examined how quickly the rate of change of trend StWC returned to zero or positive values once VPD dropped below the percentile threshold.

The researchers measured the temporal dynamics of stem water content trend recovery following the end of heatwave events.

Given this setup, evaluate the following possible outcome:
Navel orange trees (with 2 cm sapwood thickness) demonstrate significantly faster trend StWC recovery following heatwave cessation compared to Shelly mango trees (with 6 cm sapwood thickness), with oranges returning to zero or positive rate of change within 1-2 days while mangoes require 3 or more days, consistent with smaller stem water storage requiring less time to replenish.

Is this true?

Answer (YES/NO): NO